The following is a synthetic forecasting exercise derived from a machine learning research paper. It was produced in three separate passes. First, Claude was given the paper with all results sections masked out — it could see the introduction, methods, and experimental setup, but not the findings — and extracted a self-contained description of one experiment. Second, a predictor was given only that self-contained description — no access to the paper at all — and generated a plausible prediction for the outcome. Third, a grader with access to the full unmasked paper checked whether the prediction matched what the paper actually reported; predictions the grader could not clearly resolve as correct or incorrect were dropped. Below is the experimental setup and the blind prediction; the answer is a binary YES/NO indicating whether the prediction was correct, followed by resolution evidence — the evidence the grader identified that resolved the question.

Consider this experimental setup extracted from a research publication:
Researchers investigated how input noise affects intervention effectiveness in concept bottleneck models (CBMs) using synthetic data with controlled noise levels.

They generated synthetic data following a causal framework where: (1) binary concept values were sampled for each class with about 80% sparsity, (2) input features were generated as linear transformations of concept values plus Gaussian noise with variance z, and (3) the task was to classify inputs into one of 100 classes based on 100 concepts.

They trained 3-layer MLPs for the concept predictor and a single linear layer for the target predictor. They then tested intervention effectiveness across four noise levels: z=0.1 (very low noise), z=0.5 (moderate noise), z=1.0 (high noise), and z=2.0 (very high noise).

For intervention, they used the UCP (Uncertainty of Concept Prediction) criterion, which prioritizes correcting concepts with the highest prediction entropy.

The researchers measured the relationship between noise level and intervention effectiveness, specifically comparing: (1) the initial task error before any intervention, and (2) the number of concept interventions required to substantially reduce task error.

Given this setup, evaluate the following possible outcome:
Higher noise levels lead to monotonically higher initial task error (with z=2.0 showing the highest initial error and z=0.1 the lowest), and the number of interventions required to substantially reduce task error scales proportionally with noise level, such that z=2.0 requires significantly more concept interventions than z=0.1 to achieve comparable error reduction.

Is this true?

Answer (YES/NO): YES